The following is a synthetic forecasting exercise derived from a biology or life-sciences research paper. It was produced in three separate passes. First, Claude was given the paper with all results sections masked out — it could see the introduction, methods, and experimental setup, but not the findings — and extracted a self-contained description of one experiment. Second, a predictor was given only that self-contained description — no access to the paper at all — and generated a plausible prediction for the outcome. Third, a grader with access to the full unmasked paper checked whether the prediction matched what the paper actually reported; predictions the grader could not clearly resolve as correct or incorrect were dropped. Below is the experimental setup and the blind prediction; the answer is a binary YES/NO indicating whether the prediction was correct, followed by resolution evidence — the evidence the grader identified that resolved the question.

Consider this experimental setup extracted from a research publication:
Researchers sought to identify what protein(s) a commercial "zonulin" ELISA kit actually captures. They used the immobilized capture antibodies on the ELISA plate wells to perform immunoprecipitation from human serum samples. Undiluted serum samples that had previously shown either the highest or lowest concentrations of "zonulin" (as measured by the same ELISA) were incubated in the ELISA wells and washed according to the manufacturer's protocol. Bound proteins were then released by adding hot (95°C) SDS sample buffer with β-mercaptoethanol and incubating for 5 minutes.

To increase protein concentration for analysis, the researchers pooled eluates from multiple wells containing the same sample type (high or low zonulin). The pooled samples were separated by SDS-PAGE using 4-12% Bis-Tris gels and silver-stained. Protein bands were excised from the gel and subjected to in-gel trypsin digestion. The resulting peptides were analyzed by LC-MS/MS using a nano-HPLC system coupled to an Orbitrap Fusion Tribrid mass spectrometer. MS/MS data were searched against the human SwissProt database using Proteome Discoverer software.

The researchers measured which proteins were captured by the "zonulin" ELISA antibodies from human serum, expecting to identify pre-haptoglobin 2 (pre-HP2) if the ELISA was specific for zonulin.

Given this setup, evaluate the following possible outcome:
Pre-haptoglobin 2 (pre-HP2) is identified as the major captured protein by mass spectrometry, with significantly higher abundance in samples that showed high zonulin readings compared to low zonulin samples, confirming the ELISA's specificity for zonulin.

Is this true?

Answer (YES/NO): NO